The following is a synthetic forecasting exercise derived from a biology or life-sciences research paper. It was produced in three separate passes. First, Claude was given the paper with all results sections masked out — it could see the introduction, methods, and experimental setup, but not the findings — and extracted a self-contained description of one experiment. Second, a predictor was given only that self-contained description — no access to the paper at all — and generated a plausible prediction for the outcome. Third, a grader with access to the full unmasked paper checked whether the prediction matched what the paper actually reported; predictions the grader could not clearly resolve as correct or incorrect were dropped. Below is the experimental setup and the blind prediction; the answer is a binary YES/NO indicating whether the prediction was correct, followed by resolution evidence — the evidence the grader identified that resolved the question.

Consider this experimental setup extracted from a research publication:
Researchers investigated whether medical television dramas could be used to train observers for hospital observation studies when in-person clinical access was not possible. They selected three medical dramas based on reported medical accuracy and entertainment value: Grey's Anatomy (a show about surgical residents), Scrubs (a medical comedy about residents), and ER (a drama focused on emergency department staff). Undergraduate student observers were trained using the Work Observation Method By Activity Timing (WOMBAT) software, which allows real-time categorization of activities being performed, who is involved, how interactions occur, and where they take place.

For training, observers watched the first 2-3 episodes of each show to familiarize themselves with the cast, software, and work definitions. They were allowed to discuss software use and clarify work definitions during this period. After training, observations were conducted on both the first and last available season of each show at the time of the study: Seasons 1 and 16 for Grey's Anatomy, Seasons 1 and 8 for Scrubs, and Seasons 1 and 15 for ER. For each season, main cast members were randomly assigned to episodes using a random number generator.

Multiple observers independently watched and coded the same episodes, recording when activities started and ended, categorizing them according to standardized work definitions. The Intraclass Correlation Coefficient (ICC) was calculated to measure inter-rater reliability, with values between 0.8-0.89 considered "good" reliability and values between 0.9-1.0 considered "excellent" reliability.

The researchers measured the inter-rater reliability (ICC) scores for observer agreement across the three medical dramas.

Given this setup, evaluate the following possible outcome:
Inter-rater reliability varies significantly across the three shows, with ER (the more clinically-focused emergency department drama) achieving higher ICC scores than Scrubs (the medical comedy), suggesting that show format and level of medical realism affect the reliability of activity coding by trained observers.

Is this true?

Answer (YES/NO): NO